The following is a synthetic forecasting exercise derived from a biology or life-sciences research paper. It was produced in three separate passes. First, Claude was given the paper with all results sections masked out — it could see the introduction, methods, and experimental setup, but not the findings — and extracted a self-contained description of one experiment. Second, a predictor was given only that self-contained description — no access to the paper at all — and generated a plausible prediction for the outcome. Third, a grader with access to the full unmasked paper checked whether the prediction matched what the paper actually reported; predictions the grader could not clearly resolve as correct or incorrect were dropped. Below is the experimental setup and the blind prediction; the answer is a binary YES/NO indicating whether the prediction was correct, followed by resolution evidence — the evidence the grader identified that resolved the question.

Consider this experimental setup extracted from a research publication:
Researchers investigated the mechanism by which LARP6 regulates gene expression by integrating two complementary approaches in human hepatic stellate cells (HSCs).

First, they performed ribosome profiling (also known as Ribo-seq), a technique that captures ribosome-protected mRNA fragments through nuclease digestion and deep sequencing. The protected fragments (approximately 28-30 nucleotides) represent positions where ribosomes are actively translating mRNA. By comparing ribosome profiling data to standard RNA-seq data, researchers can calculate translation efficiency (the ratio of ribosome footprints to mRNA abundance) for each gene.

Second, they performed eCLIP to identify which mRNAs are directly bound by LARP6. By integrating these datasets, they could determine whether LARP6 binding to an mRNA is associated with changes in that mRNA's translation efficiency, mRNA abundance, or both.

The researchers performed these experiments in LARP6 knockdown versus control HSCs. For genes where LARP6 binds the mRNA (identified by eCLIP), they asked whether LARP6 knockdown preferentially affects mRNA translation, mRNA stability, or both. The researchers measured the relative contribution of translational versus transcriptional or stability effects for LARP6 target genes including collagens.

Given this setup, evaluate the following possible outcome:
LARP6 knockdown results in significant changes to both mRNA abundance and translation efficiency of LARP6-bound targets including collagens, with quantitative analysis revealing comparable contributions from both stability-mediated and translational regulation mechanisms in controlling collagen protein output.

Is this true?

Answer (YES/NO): NO